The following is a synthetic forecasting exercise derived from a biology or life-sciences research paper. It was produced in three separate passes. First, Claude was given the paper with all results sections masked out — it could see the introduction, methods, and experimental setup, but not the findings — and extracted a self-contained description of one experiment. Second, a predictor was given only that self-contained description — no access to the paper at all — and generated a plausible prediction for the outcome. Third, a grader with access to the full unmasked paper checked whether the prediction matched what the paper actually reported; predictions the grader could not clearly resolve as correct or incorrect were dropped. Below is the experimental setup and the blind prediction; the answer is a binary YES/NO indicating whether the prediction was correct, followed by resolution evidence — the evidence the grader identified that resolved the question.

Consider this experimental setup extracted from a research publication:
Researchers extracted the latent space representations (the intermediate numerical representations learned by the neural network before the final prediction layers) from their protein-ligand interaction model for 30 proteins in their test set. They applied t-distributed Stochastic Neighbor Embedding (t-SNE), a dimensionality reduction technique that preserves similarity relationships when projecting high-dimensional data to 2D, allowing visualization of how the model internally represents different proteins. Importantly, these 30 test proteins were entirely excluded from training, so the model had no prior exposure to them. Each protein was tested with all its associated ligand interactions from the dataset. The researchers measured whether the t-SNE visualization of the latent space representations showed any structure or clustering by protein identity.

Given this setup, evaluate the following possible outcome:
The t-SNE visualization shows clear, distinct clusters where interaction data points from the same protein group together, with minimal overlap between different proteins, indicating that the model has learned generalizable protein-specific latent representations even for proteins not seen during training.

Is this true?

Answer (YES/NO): YES